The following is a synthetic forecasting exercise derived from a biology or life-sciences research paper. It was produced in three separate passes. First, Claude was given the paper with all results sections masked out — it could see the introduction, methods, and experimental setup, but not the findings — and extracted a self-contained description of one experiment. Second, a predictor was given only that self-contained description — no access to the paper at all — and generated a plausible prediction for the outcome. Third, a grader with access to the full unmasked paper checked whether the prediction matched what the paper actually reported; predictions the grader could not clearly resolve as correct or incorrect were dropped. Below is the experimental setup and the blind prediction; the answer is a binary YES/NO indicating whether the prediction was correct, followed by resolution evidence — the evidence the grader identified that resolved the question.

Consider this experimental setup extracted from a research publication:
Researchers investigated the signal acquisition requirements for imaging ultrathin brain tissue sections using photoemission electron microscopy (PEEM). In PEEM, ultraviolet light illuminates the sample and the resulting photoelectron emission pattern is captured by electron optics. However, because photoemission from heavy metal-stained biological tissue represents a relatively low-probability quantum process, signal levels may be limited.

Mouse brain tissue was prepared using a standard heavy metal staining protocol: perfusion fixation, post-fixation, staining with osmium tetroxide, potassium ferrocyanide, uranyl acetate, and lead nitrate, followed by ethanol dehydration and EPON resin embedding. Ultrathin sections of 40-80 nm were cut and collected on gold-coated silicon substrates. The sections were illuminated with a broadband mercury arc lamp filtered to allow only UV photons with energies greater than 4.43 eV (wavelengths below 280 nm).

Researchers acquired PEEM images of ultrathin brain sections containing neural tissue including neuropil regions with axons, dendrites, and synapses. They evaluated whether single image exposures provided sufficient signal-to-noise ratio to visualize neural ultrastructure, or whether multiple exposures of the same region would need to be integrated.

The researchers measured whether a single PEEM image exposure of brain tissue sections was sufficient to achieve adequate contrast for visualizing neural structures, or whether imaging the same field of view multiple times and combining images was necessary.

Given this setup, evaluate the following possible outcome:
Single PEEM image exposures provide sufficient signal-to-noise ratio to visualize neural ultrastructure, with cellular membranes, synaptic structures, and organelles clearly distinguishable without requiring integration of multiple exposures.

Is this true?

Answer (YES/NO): NO